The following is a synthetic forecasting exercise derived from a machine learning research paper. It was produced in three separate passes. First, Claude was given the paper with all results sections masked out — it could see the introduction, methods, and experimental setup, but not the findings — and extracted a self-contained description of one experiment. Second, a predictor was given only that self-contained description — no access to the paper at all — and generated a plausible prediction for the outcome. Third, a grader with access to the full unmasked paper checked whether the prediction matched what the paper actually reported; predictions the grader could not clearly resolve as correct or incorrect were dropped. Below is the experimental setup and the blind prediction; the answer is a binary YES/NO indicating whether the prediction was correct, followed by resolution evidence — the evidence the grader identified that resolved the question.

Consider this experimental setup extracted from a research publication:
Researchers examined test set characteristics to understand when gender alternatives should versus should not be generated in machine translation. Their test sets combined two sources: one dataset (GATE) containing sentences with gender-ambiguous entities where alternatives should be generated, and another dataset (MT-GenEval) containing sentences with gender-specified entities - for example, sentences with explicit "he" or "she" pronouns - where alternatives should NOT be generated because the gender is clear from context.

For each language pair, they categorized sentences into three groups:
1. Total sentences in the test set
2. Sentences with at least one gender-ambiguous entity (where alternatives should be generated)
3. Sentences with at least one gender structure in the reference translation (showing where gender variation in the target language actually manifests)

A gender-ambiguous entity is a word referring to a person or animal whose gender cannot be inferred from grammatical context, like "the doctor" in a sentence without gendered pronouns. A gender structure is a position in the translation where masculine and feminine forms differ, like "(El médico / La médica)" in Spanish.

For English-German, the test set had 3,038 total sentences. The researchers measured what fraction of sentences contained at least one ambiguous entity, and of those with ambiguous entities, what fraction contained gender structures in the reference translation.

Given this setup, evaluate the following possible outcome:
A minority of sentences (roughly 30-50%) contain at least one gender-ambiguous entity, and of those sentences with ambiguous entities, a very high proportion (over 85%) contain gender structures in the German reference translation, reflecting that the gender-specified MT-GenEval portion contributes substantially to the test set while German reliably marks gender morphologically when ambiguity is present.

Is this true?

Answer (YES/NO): NO